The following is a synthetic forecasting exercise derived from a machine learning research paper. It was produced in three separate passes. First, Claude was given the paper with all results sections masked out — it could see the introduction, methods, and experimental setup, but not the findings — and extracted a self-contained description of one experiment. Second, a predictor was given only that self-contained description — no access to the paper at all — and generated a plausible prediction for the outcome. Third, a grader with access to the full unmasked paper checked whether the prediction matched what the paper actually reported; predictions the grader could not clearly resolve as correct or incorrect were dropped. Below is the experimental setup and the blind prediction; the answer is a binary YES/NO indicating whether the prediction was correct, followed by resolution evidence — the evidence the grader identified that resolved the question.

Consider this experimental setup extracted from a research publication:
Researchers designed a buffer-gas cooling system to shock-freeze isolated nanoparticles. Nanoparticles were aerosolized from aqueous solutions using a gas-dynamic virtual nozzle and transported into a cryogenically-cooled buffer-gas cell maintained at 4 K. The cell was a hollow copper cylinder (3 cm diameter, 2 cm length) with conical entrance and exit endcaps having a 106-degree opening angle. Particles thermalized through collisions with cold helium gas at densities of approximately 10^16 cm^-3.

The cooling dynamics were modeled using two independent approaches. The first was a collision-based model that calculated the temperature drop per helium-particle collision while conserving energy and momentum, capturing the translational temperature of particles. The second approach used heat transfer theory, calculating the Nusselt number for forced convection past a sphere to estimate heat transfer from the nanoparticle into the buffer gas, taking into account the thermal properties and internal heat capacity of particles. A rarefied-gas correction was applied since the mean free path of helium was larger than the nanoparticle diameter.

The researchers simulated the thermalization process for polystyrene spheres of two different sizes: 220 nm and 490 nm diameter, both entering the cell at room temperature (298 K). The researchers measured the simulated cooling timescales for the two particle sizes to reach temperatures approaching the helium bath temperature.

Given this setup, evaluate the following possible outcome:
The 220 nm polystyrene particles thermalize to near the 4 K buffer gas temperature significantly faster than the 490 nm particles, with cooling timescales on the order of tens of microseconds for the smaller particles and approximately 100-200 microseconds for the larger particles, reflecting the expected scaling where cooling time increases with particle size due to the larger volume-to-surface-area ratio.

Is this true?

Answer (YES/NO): NO